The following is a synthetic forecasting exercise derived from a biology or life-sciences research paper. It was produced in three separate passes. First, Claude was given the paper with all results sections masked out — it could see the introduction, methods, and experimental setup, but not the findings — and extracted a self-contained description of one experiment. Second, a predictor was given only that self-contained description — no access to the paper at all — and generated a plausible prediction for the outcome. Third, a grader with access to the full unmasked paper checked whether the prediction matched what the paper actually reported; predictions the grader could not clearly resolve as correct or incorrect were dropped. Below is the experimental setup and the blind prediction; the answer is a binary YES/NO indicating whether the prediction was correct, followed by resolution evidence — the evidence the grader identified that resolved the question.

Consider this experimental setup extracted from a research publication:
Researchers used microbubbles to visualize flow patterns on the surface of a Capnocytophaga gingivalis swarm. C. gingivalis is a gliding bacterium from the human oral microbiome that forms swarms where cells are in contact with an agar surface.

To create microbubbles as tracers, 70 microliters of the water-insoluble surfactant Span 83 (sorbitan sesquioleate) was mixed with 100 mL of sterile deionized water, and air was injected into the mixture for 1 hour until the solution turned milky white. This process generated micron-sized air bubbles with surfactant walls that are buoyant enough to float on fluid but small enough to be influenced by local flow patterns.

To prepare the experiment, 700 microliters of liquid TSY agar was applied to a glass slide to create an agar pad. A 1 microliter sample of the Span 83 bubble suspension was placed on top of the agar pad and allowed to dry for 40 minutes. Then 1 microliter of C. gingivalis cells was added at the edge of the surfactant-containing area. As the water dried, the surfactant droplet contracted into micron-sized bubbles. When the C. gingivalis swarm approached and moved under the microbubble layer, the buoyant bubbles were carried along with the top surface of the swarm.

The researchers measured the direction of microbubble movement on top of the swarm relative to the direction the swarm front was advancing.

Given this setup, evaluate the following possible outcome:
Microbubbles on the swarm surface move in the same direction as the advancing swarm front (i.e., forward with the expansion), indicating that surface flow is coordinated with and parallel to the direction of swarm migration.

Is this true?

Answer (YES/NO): NO